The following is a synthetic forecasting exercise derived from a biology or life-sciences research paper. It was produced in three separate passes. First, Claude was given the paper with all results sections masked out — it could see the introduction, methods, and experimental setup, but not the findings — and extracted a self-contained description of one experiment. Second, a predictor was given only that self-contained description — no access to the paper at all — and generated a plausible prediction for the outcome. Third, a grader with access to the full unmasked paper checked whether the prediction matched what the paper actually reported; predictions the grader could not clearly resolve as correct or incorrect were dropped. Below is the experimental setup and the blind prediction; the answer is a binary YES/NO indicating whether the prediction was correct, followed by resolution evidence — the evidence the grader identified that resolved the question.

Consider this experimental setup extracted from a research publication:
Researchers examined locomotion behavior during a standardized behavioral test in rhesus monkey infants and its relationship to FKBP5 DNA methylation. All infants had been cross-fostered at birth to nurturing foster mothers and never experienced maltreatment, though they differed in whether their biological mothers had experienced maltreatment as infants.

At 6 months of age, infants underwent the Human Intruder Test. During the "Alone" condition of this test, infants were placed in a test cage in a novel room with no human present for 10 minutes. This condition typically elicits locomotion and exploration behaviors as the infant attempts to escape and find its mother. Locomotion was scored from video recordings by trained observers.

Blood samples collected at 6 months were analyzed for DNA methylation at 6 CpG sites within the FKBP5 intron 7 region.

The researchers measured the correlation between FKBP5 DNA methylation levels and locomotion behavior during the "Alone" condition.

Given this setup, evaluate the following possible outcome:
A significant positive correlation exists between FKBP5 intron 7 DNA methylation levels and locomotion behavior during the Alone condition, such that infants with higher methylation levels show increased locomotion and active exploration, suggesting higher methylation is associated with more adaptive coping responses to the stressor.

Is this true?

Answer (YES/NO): NO